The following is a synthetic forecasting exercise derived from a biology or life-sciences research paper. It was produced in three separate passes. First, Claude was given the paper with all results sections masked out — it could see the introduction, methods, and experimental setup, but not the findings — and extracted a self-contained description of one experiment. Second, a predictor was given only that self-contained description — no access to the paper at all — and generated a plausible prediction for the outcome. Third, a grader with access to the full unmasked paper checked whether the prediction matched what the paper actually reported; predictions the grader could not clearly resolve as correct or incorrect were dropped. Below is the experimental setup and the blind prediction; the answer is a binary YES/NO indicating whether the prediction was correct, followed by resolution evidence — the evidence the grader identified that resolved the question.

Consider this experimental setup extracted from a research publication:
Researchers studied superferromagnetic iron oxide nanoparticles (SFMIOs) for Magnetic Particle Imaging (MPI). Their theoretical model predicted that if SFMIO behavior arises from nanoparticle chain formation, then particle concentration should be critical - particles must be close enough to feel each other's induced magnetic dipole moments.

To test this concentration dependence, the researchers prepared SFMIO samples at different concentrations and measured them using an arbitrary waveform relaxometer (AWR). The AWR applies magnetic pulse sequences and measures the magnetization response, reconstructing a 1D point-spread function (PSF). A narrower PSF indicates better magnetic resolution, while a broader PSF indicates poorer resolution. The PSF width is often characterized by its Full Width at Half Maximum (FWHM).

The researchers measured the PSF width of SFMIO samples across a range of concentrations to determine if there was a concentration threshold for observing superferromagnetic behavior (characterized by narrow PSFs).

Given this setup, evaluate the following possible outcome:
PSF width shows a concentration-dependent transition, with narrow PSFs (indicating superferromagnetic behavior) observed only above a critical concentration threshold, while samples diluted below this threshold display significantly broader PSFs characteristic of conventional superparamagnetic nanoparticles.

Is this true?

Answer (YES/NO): YES